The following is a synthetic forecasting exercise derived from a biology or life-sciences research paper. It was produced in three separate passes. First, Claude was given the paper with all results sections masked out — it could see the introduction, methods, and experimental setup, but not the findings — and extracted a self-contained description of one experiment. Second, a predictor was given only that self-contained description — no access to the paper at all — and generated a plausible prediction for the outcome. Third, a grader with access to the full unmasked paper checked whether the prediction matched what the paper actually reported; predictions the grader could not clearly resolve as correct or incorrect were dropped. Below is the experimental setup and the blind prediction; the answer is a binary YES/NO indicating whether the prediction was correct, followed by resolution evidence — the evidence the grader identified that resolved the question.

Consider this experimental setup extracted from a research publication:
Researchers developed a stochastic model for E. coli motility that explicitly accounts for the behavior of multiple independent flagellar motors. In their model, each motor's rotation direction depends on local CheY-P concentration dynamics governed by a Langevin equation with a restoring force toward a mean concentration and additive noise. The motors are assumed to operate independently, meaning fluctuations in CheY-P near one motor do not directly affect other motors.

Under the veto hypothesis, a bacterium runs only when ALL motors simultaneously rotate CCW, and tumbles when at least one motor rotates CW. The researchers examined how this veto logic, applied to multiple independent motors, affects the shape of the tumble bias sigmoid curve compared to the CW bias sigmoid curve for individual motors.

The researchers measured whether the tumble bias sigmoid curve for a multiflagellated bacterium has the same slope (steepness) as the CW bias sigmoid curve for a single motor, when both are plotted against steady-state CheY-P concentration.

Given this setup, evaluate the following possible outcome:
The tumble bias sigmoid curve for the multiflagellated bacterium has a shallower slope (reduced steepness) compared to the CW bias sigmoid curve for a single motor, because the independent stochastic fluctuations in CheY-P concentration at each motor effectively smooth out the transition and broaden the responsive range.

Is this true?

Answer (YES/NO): NO